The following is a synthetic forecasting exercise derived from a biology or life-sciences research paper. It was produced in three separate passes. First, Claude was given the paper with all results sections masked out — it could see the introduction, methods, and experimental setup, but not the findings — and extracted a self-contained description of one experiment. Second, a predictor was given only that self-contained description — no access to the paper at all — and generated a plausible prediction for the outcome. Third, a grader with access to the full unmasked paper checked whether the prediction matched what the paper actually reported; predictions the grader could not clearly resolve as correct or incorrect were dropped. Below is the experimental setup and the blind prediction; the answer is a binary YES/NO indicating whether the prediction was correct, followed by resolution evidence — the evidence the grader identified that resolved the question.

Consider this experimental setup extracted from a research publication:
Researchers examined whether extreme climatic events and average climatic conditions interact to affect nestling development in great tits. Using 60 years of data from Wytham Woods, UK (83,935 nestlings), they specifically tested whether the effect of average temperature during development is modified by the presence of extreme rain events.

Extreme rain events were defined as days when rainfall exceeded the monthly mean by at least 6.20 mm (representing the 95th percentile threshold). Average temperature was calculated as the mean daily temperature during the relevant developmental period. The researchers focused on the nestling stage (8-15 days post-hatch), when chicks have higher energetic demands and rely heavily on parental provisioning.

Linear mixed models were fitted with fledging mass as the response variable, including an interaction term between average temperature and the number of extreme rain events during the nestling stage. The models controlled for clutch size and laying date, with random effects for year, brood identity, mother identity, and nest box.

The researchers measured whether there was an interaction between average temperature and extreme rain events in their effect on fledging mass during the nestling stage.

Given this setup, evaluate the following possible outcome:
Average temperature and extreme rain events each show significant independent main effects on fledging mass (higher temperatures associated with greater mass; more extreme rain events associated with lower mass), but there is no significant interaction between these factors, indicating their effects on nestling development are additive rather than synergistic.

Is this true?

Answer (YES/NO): NO